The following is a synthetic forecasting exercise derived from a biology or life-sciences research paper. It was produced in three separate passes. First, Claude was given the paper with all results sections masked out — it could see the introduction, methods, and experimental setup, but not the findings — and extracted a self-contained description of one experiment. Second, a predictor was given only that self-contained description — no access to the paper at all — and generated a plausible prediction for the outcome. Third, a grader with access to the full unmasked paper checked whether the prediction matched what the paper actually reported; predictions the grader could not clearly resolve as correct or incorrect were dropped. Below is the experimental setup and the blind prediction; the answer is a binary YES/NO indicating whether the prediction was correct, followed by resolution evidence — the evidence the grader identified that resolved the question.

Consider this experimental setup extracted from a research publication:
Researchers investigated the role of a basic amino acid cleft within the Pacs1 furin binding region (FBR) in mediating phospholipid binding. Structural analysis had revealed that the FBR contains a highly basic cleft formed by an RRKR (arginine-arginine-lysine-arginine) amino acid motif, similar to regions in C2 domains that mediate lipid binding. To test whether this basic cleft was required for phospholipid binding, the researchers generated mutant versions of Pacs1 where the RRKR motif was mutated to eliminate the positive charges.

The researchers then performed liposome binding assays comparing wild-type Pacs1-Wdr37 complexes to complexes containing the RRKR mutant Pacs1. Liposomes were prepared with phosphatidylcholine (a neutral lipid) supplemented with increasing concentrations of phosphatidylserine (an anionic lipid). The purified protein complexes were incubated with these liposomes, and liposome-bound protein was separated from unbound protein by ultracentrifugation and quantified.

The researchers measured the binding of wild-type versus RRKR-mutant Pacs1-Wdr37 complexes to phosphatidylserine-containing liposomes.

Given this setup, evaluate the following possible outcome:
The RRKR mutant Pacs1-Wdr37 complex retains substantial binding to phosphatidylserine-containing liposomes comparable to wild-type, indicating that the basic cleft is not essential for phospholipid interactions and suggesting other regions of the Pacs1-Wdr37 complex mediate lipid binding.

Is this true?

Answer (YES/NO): NO